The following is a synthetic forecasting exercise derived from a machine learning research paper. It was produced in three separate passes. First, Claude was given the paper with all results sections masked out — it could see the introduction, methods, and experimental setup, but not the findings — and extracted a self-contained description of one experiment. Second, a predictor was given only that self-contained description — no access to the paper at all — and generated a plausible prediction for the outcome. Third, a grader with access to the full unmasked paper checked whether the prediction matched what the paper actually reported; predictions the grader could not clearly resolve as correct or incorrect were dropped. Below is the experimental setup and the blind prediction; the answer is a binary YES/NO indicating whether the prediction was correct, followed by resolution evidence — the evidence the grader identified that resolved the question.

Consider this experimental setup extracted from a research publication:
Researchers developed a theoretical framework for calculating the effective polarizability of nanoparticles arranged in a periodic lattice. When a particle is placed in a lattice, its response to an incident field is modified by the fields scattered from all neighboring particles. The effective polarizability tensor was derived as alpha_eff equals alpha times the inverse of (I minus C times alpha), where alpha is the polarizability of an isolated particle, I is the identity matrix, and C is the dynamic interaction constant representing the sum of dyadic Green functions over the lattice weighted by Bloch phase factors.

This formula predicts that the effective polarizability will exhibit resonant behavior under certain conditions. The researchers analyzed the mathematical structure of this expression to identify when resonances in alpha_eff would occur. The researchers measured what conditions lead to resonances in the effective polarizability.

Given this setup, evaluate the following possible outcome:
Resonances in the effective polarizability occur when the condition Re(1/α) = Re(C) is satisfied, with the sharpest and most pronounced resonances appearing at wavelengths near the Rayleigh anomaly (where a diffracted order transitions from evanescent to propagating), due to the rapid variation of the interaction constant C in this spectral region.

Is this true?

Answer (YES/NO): YES